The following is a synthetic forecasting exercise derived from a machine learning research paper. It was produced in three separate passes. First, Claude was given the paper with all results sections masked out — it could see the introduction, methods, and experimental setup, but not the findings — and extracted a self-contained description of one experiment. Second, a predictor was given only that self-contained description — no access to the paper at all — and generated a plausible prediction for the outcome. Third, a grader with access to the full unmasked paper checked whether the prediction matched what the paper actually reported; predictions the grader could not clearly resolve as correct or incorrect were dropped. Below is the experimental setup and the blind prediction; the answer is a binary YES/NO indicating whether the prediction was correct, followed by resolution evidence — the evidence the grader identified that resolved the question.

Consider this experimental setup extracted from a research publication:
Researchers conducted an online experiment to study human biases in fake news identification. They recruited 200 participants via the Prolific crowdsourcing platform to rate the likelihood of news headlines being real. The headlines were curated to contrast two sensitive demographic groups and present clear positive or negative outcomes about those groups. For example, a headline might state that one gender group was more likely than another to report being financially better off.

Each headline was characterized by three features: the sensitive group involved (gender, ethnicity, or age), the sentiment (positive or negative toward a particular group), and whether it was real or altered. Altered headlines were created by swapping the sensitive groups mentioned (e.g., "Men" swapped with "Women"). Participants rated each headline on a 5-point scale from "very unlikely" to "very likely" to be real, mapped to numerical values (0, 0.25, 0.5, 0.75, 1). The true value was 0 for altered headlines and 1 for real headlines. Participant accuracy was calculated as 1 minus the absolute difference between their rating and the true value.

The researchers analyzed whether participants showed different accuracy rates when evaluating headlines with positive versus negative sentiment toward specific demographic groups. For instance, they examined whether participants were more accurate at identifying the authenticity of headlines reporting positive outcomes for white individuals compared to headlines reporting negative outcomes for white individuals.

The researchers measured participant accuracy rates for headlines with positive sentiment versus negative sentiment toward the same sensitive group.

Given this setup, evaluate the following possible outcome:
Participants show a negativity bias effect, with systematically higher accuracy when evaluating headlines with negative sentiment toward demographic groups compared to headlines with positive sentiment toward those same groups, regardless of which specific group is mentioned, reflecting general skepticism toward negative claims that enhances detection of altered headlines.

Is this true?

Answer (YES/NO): NO